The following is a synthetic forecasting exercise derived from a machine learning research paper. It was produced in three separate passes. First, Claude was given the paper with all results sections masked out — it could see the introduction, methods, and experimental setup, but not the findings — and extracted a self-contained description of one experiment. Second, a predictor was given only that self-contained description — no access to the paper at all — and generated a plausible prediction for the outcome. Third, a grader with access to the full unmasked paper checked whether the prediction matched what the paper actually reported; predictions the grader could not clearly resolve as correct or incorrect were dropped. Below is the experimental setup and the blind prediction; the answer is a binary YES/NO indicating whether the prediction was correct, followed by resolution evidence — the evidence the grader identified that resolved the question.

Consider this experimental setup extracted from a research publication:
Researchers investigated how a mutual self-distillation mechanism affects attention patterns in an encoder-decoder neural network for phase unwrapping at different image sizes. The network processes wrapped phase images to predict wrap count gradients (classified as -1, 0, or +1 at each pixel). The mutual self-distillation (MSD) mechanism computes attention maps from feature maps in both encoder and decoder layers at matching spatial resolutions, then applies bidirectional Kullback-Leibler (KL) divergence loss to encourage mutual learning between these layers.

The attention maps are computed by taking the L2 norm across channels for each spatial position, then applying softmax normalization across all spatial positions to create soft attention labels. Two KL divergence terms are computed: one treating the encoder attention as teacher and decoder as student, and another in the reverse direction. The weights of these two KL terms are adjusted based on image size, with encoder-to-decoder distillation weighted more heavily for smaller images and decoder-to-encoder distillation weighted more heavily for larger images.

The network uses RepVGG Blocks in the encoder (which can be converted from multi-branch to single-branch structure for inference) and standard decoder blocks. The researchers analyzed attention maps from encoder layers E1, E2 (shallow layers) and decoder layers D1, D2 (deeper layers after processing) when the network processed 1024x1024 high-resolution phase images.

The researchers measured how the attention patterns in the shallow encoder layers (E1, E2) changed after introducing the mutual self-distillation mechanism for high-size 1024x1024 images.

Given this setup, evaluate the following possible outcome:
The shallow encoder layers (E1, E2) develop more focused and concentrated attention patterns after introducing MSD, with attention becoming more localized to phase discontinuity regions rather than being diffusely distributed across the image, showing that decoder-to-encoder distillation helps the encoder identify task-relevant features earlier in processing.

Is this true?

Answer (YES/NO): YES